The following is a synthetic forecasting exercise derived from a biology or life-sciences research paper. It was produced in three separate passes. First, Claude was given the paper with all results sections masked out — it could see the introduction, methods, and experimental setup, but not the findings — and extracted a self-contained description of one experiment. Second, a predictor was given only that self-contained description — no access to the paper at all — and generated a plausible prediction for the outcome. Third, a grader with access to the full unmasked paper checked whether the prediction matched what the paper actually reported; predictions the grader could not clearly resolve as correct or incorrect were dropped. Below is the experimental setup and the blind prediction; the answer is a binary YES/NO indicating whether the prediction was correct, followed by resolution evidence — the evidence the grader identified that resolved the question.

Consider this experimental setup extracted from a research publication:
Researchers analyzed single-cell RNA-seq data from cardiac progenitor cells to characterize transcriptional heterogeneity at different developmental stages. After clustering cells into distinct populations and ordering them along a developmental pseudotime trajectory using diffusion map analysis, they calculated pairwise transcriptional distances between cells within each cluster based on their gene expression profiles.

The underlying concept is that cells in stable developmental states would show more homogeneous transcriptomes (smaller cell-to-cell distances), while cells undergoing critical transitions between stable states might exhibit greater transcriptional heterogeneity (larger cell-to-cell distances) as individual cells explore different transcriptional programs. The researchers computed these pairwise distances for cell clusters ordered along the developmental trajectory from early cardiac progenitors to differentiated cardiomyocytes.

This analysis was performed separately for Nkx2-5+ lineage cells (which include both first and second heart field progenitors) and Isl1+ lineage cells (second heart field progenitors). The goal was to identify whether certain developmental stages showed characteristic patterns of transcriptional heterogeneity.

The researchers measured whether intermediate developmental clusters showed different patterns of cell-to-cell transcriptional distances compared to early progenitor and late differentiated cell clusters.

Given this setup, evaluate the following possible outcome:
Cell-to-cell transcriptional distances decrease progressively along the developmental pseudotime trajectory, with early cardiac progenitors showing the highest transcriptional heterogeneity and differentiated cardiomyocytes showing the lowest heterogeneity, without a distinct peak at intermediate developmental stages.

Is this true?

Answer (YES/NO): NO